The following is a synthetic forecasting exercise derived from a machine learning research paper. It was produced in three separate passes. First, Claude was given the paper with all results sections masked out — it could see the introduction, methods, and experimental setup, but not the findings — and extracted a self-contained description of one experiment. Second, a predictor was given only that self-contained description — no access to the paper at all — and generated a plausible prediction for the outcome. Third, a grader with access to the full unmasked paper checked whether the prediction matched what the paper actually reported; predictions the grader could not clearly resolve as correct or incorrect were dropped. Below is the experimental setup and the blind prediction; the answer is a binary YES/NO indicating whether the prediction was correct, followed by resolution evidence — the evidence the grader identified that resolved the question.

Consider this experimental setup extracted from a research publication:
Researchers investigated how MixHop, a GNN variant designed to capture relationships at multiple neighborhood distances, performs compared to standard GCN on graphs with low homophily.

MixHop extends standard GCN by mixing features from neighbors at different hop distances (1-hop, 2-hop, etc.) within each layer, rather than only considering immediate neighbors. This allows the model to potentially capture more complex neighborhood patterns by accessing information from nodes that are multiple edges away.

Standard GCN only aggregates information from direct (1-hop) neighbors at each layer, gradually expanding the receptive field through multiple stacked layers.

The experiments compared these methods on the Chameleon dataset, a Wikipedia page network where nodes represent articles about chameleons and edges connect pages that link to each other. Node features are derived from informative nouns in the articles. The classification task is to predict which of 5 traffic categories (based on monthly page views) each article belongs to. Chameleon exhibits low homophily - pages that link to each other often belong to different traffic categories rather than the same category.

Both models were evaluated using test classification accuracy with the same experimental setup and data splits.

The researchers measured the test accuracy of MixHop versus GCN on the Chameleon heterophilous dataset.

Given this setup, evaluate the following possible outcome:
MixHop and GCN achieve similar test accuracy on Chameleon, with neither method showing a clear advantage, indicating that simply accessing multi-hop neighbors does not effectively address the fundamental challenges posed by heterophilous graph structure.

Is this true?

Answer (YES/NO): NO